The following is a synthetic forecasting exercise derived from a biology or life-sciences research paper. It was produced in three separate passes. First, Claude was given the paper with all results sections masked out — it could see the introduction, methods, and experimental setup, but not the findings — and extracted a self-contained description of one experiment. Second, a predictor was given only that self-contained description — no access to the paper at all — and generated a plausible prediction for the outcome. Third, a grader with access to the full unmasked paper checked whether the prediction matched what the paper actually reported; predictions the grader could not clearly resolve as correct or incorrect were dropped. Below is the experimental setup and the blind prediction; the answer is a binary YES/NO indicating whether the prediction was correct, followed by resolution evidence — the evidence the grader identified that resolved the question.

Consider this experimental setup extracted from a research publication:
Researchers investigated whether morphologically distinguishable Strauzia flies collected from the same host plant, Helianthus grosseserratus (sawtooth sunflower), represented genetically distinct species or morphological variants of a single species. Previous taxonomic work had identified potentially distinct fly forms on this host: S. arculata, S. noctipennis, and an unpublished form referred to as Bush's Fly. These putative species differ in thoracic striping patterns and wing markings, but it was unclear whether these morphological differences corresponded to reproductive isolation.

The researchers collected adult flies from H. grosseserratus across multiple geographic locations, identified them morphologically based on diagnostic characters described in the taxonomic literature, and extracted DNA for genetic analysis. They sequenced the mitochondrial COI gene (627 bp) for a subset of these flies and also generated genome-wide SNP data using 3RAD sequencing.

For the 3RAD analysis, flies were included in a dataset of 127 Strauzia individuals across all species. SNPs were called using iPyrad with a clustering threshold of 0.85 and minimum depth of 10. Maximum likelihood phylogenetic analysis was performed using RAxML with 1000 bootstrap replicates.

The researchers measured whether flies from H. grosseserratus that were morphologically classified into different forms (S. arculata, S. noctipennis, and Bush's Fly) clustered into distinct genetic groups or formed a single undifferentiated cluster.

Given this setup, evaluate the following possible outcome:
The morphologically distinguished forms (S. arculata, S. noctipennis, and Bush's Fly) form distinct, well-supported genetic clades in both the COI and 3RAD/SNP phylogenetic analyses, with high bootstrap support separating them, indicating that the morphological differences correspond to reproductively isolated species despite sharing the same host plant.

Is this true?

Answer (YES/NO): NO